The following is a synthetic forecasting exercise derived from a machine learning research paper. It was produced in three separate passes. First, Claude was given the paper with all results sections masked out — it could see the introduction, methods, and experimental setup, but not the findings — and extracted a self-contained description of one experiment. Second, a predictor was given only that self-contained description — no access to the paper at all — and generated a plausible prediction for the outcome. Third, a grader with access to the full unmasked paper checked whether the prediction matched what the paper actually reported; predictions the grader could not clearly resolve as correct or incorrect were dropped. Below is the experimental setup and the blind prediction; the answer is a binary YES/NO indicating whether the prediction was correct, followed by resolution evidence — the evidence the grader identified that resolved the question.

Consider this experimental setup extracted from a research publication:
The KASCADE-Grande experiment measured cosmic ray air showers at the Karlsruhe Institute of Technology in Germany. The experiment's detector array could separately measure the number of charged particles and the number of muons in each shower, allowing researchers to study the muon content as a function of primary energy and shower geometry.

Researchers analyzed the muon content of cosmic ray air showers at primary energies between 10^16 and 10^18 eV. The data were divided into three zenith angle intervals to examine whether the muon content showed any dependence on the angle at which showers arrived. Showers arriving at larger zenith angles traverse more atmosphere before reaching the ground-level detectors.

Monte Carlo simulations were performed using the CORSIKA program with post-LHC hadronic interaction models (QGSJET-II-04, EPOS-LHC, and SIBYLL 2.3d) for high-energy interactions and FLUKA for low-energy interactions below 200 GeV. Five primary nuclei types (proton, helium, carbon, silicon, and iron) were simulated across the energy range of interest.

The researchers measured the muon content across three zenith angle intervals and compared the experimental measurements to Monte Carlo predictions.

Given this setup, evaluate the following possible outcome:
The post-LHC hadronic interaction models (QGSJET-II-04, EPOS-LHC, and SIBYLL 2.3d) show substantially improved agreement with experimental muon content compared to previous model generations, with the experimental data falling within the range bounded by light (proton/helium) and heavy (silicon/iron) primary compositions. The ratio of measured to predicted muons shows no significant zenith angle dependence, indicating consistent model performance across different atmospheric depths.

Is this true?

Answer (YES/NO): NO